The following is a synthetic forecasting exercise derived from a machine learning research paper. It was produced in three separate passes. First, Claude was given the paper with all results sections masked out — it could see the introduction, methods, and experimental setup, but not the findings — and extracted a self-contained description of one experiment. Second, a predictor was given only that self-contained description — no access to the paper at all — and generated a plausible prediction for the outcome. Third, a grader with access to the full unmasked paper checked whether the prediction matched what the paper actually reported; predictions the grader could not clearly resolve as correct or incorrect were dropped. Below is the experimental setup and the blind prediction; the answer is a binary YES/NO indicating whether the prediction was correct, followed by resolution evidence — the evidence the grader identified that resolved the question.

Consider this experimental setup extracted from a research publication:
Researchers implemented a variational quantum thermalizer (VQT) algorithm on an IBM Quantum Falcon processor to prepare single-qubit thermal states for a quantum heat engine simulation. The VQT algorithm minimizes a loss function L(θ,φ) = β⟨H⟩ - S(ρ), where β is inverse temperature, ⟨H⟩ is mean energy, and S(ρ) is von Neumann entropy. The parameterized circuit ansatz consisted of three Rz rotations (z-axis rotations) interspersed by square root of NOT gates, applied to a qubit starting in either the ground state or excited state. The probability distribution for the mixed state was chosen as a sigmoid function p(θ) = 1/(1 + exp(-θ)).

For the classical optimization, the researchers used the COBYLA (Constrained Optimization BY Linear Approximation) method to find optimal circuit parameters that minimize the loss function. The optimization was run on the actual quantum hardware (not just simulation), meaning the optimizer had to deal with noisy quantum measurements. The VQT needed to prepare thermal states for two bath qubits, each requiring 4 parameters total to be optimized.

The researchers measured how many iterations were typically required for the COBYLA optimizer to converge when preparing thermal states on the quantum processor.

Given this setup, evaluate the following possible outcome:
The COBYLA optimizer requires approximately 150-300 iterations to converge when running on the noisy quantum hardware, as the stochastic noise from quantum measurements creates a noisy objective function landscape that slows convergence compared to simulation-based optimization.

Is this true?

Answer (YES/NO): NO